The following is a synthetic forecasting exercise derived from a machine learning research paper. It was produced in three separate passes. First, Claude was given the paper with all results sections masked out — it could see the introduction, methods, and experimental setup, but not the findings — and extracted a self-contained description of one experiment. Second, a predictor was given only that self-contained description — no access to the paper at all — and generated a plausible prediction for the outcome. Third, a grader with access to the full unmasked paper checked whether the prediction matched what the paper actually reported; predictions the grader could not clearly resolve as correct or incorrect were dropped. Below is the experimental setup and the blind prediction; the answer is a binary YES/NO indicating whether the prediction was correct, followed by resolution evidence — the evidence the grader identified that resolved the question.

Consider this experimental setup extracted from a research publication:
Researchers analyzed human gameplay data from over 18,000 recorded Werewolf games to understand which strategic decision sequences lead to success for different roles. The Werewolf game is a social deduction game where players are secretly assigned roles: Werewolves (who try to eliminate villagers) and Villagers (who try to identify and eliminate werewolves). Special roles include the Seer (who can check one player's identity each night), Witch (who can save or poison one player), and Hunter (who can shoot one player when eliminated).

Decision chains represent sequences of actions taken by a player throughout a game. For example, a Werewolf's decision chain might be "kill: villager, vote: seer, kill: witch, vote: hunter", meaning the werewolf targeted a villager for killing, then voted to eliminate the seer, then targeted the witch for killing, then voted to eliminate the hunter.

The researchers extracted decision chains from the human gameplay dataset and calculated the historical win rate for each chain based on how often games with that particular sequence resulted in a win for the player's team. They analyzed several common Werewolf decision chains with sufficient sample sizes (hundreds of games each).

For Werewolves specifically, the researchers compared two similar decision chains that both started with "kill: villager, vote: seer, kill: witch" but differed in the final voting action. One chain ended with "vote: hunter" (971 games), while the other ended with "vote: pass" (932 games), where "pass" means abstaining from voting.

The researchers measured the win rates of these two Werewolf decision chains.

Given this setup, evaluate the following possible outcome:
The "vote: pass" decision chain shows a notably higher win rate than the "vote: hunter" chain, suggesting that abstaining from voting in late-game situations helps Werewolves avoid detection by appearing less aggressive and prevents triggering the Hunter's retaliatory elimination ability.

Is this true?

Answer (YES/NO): NO